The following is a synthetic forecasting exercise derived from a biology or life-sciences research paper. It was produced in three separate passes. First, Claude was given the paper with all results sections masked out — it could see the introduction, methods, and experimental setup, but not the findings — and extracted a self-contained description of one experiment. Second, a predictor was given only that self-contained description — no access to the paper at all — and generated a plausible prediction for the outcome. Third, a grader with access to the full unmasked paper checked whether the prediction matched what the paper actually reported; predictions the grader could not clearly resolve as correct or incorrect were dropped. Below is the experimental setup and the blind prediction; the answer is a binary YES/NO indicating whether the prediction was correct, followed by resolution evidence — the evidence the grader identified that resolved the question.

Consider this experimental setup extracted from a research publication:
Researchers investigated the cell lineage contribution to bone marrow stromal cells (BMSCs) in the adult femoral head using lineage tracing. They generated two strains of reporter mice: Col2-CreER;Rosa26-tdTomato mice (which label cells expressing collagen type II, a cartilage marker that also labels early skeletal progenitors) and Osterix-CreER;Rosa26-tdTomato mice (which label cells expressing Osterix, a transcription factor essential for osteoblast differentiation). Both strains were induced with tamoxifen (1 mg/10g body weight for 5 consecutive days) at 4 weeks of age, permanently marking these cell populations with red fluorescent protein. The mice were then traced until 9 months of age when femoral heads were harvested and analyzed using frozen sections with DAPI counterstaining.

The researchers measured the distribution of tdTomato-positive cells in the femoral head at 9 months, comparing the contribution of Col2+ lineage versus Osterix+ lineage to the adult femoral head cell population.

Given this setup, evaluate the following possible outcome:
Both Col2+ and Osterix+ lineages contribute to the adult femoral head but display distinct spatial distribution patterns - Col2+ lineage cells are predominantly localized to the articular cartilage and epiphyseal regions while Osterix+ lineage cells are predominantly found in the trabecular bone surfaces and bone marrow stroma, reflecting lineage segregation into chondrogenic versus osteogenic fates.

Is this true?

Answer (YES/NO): NO